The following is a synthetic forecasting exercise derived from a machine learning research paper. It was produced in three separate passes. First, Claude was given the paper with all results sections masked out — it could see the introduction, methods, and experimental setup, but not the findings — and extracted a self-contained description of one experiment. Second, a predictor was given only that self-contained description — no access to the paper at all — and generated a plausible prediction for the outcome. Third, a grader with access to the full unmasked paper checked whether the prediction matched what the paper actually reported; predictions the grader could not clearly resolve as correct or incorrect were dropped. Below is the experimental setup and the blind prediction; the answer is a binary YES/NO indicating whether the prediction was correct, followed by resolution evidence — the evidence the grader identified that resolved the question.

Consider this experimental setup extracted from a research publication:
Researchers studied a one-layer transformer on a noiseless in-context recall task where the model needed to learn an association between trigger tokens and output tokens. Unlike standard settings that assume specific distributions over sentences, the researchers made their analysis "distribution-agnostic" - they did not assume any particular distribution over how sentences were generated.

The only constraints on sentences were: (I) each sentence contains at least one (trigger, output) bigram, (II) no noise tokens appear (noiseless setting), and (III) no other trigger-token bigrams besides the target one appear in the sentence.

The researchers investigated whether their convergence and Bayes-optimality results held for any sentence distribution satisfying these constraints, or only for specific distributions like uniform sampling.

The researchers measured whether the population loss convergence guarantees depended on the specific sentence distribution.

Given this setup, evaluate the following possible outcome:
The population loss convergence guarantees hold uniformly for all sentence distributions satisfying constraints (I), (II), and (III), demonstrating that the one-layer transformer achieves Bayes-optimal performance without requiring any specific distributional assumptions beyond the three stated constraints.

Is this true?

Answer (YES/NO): YES